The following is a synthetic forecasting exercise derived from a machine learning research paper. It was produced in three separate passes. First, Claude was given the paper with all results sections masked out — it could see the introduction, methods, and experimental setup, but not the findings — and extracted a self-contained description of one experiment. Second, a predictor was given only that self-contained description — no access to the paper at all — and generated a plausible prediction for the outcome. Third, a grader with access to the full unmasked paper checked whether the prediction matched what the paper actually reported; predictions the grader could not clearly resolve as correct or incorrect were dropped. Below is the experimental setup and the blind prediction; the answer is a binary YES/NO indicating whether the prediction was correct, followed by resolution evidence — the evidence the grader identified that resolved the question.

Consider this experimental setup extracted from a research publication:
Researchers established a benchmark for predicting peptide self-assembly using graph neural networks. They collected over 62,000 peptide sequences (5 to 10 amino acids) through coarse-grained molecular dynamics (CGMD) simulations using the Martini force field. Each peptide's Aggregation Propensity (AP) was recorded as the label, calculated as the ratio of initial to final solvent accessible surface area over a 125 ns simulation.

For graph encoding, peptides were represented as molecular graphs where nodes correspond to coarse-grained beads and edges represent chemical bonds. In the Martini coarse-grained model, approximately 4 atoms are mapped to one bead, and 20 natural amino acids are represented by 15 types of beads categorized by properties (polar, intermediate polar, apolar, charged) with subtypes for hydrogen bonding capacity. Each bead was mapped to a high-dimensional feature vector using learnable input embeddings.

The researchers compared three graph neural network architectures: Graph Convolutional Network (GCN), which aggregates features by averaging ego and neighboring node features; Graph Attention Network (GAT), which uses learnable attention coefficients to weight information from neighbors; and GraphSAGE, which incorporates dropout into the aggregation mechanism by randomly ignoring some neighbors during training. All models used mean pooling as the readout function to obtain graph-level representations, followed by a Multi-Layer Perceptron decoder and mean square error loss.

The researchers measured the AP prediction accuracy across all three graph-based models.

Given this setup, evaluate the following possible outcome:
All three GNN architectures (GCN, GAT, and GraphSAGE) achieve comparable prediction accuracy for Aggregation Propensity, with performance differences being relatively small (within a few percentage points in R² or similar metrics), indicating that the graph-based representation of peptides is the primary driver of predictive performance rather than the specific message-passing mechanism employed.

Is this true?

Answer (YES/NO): YES